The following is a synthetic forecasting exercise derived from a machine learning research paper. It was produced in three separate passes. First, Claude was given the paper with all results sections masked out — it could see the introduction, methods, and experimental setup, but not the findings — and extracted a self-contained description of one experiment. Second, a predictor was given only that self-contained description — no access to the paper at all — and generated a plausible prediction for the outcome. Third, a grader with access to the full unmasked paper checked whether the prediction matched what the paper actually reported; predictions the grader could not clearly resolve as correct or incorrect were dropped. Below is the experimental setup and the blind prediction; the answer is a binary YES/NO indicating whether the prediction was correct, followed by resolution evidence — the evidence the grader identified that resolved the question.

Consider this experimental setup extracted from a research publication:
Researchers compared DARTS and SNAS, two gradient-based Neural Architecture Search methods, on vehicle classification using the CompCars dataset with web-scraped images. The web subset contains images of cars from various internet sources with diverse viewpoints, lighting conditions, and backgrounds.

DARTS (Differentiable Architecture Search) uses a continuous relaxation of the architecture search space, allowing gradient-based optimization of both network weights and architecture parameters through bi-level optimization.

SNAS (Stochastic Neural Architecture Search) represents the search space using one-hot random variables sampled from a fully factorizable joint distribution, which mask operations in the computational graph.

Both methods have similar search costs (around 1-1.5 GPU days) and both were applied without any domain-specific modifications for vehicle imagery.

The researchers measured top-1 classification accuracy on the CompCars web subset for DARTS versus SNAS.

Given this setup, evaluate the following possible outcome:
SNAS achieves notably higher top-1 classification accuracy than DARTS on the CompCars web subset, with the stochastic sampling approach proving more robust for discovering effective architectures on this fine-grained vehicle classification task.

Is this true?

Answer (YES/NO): NO